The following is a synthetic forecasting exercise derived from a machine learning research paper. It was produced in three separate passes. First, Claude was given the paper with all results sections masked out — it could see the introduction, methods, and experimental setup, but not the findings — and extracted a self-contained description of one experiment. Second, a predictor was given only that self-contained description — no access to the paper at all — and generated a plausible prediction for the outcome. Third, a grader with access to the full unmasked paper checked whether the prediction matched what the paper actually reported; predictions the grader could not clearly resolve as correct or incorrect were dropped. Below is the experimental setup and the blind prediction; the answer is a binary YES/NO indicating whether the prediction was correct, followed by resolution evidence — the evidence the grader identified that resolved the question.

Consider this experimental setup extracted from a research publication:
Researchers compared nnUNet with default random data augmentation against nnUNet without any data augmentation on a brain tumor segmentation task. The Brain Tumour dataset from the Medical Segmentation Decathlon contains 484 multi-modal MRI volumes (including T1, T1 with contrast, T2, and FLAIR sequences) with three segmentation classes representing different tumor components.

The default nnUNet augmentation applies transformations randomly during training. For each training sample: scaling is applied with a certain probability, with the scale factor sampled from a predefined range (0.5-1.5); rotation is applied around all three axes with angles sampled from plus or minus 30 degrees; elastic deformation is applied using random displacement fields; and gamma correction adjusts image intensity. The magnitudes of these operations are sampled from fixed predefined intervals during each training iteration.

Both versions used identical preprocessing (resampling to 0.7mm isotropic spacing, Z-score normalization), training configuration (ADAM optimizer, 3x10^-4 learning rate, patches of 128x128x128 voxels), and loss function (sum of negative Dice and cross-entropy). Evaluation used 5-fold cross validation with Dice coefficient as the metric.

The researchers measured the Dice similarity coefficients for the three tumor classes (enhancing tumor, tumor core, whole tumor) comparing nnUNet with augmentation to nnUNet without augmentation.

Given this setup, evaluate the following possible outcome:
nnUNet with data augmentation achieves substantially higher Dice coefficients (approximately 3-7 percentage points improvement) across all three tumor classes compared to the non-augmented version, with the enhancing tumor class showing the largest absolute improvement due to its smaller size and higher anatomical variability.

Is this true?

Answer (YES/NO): NO